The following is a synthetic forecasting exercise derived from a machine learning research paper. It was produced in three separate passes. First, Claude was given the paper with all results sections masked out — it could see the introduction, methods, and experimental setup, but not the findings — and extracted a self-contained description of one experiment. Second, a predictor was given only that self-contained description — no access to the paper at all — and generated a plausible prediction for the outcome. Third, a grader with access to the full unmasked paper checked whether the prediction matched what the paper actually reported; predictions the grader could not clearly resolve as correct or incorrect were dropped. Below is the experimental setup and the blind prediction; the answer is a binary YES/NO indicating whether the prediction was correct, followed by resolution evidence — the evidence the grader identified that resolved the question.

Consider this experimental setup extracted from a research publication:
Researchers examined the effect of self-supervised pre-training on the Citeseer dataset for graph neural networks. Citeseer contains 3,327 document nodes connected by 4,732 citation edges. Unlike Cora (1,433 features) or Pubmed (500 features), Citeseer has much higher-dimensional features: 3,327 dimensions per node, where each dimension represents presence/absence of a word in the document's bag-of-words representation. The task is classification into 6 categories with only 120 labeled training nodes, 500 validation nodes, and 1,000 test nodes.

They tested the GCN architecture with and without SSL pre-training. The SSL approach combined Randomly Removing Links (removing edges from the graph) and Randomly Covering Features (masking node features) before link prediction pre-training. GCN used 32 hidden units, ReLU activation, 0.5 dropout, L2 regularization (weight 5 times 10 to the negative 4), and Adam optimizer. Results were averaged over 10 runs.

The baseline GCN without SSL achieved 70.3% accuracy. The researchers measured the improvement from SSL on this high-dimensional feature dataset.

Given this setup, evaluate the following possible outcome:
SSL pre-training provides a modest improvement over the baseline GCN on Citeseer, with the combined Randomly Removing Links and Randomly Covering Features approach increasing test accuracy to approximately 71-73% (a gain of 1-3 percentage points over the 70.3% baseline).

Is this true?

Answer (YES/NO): YES